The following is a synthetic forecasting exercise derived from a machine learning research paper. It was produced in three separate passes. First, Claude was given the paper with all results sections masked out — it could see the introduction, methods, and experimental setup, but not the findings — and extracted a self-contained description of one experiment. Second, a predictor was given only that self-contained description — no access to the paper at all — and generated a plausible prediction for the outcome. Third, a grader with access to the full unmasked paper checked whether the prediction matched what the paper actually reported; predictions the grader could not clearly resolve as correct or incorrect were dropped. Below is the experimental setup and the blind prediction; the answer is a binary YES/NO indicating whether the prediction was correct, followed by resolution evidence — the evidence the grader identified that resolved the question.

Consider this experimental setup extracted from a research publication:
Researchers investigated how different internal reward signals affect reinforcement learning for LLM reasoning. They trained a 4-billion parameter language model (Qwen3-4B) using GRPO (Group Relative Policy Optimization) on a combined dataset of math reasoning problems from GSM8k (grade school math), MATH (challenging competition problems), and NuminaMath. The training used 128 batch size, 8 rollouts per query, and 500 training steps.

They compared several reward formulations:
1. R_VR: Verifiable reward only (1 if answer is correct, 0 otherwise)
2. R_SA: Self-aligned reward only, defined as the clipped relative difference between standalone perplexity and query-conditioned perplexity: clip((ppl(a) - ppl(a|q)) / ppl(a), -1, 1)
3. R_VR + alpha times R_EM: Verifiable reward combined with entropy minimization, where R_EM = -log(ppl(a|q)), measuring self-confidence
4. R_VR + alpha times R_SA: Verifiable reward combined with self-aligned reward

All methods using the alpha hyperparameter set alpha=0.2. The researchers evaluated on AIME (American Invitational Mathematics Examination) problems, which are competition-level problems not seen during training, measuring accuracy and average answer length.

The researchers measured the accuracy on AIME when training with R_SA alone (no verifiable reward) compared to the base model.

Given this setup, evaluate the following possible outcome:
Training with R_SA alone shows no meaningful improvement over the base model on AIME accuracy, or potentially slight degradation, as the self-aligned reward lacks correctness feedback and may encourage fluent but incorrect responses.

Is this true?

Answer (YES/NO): NO